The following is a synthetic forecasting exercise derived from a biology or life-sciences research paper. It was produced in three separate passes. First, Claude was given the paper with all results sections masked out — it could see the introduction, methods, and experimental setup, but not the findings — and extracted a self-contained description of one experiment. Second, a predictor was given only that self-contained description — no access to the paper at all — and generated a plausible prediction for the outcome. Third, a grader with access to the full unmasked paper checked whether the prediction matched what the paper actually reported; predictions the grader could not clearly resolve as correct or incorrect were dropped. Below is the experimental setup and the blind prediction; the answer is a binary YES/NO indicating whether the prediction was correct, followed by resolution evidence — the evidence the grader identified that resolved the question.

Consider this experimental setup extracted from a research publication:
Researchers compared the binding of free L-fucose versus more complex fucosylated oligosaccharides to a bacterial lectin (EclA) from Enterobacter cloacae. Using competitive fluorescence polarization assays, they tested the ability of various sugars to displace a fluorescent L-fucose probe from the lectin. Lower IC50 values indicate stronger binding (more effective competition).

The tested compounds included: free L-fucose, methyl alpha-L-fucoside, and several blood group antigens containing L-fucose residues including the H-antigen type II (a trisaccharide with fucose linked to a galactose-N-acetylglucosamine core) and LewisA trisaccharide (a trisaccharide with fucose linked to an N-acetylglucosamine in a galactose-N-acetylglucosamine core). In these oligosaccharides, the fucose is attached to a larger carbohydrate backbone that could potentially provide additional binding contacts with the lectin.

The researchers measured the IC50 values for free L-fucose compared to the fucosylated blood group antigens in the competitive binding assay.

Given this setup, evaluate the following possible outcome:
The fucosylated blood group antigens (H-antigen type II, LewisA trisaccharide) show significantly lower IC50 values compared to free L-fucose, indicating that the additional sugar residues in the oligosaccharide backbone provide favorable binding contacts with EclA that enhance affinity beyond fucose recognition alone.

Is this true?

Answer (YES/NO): YES